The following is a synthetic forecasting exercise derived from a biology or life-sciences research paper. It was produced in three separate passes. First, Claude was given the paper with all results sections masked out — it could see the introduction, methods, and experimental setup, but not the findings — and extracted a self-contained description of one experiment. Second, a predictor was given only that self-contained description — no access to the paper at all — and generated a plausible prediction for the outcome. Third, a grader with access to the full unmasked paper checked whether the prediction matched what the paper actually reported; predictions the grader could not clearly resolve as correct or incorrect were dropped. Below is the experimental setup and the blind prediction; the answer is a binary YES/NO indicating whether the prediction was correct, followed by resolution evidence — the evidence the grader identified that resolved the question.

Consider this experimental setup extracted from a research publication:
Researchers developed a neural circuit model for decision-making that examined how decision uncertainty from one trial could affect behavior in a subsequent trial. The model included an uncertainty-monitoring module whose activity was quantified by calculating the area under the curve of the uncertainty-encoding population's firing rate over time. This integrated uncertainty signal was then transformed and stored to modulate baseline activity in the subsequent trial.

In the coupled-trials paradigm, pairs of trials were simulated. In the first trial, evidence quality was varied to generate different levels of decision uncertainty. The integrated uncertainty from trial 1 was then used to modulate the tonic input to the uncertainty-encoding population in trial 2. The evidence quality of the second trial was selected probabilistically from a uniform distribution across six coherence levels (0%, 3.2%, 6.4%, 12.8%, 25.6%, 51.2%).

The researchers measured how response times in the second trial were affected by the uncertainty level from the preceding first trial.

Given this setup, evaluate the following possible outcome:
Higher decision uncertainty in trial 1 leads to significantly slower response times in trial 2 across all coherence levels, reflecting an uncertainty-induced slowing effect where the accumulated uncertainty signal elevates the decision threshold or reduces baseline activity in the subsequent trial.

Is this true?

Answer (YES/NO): NO